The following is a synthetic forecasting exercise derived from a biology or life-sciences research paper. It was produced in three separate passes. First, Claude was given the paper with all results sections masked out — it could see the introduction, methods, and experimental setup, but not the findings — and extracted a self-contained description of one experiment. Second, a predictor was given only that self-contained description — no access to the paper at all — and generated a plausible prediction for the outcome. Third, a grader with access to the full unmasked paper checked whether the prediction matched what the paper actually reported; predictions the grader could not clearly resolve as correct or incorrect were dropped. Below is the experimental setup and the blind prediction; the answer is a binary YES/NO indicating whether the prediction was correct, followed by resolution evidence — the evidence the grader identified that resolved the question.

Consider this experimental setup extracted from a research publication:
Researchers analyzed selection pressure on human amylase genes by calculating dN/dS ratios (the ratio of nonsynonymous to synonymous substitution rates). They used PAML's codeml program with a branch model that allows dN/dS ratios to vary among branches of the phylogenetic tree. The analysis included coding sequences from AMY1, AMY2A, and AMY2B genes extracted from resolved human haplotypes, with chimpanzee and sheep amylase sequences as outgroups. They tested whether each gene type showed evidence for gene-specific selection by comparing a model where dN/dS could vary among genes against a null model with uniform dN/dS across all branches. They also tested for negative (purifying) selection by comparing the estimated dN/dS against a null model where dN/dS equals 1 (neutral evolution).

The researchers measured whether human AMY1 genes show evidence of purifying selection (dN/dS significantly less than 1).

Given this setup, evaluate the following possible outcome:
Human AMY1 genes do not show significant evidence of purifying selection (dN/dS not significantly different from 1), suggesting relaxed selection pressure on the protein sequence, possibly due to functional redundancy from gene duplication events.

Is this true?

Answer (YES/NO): NO